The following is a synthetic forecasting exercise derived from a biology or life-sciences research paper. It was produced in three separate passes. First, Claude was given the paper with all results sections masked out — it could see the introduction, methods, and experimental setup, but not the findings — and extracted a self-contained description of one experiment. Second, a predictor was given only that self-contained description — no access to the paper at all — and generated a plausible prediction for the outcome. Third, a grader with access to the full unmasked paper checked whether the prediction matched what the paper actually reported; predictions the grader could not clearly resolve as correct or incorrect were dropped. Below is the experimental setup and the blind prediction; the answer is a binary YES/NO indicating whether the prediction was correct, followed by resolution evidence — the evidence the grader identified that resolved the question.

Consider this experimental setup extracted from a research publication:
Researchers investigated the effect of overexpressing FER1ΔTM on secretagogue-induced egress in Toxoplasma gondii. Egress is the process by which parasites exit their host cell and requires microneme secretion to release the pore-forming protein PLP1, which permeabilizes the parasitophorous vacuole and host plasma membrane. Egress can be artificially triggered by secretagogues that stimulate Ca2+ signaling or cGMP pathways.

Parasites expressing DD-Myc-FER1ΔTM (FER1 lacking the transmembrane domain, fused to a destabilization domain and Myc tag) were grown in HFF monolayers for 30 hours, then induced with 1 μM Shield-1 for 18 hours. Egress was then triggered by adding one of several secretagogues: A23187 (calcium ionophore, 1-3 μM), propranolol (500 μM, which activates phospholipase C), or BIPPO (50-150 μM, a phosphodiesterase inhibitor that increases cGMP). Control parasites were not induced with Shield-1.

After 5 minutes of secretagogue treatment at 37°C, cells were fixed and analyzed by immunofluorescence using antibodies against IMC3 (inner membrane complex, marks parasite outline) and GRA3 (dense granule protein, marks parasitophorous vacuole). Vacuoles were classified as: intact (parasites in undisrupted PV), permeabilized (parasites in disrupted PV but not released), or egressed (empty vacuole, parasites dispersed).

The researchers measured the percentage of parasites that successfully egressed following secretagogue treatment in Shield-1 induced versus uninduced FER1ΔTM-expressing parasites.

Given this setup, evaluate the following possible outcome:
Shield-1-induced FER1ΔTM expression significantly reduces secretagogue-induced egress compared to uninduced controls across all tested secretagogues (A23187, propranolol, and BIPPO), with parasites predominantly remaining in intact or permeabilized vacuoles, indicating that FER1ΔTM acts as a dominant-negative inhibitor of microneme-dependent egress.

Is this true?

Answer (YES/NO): YES